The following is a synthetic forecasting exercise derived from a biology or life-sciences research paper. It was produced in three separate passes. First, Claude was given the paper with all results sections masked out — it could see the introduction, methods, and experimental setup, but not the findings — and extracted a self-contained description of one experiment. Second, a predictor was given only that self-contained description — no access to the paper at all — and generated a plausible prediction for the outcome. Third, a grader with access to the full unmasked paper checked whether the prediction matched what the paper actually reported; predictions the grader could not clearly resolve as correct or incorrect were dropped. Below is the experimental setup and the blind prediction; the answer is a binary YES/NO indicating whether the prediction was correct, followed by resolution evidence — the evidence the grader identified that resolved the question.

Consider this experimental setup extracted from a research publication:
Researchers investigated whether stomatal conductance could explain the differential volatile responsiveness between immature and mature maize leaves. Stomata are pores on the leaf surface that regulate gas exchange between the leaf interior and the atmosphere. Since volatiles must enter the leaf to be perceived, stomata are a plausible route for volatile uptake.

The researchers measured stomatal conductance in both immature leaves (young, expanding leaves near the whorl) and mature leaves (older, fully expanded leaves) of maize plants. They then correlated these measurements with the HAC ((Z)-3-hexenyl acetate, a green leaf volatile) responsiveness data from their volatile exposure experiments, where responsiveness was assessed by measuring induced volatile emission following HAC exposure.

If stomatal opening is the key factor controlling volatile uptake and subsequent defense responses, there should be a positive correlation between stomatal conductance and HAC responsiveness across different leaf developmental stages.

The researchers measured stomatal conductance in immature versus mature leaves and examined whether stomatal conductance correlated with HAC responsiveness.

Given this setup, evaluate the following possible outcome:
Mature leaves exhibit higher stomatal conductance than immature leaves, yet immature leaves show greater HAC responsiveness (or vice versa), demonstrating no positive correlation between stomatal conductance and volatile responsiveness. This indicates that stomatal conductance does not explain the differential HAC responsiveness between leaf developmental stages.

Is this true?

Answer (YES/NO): YES